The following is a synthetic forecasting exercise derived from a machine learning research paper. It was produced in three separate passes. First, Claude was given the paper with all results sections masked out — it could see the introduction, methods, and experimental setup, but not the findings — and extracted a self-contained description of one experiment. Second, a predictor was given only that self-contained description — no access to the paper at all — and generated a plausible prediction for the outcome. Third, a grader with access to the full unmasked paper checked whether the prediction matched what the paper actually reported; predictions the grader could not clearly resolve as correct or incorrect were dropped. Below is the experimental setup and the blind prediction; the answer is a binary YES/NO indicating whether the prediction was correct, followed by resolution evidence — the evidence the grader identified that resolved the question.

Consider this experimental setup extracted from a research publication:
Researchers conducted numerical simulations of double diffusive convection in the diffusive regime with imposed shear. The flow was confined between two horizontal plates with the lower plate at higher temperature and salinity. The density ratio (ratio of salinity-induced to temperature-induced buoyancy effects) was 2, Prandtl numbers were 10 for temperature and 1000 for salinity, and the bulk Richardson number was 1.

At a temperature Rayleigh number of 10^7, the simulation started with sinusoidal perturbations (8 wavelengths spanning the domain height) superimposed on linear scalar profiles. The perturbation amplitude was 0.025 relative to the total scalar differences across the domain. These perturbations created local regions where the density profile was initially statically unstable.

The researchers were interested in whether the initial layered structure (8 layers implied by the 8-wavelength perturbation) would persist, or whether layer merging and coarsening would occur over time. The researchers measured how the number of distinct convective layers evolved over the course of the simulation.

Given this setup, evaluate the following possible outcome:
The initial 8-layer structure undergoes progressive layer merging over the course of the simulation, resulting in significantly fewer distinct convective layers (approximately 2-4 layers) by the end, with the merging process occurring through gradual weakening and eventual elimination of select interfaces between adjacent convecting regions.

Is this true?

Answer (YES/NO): YES